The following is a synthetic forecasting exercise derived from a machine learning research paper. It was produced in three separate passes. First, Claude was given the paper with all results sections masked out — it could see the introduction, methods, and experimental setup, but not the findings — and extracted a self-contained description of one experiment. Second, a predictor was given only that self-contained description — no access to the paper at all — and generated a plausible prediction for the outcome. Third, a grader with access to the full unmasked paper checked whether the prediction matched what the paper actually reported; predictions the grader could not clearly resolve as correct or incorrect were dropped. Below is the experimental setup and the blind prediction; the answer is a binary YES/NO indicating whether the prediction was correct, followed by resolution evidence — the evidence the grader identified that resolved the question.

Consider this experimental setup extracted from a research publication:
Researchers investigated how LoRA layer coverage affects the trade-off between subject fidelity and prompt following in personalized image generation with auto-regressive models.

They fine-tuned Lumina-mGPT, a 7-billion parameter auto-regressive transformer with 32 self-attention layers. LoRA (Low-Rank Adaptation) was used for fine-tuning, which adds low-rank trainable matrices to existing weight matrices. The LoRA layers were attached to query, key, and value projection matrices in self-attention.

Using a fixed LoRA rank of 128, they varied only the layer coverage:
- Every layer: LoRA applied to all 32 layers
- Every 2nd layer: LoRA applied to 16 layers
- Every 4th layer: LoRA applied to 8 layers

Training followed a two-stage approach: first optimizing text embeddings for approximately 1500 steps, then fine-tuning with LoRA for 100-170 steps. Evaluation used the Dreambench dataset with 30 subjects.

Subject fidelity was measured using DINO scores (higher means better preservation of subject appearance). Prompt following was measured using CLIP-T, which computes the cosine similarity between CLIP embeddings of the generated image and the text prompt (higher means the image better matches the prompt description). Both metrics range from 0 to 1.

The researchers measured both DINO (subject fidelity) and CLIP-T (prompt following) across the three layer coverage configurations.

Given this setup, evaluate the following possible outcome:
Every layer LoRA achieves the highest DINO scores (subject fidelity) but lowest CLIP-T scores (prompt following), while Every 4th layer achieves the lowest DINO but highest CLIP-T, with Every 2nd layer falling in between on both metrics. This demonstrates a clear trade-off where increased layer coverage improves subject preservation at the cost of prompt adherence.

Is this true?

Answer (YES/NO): YES